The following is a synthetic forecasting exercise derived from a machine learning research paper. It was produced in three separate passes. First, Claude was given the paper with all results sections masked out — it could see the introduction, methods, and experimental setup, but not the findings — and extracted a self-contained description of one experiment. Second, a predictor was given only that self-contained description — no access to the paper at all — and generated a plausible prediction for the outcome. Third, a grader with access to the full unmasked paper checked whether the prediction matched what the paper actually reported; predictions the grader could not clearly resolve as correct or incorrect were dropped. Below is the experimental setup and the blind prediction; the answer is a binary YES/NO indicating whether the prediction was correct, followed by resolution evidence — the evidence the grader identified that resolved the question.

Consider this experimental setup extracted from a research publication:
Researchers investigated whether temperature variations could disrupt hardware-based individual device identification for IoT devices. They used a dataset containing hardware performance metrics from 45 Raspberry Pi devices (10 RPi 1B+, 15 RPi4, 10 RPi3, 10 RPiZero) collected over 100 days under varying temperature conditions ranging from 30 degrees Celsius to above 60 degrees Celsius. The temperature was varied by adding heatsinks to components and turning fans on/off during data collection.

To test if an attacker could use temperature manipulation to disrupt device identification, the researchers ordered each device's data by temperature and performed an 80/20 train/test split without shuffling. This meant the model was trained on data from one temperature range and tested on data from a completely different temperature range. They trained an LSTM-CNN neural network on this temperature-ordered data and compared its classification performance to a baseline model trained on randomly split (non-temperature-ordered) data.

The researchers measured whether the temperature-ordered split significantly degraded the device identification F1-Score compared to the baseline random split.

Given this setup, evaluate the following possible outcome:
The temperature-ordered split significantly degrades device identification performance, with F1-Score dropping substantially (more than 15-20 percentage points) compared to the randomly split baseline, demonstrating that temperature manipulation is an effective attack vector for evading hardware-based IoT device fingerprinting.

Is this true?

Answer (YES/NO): NO